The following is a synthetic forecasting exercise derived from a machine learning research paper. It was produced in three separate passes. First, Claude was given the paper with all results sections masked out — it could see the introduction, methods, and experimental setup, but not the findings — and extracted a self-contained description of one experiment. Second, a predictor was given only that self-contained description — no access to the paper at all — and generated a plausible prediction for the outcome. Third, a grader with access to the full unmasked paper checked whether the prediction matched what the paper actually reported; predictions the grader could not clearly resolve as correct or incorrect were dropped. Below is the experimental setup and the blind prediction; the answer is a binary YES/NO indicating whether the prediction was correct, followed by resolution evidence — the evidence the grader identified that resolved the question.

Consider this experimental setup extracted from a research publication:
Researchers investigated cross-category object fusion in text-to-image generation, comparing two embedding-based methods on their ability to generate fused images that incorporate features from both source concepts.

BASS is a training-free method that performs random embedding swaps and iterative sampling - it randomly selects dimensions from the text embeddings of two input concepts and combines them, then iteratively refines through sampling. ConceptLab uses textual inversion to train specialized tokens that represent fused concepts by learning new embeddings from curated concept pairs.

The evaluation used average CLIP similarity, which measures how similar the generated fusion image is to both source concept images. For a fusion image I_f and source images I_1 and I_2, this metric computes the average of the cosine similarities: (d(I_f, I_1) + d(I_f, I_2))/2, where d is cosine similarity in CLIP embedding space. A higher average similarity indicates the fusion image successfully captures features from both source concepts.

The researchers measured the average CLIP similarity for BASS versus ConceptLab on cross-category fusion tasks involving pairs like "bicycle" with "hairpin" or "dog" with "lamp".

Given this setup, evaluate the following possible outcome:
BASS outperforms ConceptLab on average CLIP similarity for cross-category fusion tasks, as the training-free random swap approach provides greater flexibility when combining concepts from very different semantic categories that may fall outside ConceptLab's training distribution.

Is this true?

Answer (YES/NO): YES